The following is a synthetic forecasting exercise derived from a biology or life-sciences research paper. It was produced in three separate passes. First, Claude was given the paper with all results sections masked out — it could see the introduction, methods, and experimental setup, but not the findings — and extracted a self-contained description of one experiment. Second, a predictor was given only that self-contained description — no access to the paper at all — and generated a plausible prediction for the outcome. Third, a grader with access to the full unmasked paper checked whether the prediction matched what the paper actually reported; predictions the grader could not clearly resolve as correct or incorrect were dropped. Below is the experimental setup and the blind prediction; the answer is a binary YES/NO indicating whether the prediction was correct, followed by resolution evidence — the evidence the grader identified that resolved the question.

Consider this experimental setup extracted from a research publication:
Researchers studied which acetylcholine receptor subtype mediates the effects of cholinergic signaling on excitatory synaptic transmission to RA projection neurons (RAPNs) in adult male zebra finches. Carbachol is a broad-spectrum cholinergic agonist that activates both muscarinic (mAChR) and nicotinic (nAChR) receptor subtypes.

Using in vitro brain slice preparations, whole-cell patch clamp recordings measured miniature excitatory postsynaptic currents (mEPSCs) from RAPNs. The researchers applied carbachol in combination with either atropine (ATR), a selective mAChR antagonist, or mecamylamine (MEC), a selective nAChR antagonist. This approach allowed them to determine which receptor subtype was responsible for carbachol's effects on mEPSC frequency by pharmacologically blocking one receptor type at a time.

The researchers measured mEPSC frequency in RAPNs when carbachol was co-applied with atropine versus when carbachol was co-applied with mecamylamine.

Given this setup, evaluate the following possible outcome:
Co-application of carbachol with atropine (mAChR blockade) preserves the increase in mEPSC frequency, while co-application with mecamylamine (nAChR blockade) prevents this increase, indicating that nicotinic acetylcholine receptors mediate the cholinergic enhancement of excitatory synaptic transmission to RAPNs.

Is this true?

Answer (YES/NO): NO